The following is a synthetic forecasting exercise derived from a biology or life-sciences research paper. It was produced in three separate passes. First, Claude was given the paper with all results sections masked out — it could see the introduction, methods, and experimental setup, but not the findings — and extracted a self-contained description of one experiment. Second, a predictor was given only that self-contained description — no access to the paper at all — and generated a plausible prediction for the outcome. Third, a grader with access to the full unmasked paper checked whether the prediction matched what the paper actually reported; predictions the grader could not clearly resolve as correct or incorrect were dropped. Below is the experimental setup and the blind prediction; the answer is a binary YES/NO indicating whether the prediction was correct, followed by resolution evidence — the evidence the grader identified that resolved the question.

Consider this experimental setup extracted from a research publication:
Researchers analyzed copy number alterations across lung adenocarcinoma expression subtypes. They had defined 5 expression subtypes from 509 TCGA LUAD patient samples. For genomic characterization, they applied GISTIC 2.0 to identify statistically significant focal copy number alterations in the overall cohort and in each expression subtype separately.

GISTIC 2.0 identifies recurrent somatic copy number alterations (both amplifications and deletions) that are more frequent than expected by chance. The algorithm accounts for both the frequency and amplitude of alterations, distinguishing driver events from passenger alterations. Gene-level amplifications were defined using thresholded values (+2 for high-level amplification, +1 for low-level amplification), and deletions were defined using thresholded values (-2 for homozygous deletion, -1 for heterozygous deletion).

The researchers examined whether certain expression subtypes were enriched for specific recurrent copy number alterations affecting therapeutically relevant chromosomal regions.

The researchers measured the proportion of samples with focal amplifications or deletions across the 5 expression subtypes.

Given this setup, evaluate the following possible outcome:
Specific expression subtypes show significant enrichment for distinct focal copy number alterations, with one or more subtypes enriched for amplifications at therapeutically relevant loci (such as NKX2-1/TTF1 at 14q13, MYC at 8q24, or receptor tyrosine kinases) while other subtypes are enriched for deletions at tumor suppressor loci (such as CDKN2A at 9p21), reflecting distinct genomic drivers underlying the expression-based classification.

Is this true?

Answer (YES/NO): YES